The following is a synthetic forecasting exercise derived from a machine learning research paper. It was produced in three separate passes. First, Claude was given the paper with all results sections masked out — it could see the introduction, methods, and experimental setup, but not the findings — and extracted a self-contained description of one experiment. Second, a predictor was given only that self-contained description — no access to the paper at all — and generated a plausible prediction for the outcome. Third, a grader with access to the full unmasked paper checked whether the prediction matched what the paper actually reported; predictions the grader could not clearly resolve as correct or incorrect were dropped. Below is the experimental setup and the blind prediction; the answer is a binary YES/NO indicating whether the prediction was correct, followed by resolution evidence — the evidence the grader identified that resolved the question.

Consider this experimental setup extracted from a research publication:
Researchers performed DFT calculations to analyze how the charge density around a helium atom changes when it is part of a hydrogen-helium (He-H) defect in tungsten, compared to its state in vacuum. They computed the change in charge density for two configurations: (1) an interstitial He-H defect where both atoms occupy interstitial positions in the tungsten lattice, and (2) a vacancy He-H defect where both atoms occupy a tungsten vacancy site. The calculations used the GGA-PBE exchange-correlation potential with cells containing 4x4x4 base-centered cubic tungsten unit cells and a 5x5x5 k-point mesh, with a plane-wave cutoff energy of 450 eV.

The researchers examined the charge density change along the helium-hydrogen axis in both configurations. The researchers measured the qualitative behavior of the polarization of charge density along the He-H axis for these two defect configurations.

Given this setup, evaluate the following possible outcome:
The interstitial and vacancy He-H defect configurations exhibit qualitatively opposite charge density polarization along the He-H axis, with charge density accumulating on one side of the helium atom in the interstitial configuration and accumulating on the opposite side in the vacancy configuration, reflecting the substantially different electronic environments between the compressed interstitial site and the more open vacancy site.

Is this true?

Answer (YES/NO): NO